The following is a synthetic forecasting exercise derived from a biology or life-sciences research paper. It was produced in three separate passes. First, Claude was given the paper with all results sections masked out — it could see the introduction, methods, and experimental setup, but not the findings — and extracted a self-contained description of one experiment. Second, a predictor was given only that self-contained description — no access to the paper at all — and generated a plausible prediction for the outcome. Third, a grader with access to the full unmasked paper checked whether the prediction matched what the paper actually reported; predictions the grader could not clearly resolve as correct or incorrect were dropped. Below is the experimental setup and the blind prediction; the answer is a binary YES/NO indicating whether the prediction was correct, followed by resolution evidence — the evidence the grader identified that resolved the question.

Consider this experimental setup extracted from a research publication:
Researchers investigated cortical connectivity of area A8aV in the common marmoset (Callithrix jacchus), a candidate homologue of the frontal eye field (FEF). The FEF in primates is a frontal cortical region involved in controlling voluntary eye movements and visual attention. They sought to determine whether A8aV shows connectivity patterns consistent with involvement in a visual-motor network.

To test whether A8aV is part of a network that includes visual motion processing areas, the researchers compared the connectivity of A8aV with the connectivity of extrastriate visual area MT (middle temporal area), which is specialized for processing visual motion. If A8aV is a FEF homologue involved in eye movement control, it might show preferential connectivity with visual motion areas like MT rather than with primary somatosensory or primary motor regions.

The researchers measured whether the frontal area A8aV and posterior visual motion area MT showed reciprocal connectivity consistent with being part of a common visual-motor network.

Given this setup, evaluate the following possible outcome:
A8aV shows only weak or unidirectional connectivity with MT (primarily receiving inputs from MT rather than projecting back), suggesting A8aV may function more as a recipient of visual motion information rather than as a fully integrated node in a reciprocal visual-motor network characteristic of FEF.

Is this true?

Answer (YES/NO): NO